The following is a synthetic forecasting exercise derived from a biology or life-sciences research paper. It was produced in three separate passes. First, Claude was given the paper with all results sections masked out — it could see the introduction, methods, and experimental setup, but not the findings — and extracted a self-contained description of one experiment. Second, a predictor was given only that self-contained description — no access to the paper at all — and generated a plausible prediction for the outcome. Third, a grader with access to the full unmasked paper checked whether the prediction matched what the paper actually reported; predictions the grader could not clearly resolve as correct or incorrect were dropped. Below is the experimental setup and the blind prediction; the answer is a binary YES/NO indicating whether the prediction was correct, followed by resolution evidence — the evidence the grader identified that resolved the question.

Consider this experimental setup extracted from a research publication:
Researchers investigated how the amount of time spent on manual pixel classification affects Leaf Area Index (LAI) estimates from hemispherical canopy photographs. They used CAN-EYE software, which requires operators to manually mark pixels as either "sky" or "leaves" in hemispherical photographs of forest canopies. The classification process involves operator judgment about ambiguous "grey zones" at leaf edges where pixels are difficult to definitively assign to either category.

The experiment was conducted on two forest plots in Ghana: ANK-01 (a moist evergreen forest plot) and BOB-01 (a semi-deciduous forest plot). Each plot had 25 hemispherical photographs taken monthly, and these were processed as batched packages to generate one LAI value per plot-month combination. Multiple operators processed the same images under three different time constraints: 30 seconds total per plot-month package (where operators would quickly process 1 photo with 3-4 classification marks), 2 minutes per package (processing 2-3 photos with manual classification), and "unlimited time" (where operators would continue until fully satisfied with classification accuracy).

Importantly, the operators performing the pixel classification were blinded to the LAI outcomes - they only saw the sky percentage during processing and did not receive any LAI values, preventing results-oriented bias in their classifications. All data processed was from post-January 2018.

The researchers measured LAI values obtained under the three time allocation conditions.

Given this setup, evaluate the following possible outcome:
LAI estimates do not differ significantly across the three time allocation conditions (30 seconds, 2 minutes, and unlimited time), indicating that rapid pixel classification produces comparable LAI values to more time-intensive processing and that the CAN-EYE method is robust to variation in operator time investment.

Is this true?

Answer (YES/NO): NO